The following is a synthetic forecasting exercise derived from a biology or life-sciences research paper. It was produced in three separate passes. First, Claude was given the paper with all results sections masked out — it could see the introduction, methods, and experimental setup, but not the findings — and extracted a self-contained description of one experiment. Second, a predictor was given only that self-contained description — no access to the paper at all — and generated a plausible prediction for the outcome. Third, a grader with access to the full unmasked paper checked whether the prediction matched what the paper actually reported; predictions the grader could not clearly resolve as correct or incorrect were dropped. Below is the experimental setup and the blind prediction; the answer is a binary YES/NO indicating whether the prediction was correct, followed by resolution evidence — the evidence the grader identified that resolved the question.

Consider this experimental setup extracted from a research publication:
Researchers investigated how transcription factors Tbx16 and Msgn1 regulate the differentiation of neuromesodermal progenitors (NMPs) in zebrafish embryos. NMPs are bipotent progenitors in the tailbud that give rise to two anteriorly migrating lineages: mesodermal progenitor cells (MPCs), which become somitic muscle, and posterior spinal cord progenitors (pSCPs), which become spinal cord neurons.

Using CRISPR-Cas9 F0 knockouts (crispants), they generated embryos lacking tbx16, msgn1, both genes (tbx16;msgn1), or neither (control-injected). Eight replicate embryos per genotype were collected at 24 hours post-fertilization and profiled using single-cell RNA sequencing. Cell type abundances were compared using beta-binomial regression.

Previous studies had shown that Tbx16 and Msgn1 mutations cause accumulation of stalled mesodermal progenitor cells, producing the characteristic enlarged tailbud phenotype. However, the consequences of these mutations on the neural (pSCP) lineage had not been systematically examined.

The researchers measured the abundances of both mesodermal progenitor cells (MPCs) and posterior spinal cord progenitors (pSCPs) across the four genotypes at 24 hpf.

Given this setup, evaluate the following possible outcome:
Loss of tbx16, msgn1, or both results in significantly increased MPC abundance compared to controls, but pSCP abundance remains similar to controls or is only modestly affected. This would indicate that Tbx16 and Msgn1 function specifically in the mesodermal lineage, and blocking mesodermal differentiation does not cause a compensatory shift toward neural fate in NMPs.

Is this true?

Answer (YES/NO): NO